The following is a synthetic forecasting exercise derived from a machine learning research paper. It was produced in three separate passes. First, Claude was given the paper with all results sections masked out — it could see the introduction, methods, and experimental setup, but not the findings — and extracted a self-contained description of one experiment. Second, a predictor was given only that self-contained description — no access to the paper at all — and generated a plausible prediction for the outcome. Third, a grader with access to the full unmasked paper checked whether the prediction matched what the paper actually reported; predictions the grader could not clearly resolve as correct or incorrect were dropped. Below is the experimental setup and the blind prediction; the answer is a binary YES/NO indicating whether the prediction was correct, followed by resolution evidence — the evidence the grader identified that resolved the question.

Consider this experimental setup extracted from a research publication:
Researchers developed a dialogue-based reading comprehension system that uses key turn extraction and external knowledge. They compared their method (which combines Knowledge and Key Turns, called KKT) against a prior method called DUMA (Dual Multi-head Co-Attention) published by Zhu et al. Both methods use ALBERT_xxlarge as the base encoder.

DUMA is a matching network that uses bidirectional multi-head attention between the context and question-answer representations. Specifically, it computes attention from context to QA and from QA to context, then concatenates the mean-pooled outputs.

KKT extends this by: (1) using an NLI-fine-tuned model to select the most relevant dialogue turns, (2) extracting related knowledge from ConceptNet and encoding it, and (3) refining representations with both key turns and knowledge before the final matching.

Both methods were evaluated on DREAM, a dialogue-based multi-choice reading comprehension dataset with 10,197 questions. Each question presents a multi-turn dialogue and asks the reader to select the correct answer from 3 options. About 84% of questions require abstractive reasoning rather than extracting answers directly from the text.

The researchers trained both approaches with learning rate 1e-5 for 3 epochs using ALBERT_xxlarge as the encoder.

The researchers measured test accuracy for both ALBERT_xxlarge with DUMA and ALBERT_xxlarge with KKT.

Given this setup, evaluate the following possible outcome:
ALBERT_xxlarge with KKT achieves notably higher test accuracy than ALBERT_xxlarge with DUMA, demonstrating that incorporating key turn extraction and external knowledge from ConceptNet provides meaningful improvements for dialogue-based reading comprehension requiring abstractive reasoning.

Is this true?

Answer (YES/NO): NO